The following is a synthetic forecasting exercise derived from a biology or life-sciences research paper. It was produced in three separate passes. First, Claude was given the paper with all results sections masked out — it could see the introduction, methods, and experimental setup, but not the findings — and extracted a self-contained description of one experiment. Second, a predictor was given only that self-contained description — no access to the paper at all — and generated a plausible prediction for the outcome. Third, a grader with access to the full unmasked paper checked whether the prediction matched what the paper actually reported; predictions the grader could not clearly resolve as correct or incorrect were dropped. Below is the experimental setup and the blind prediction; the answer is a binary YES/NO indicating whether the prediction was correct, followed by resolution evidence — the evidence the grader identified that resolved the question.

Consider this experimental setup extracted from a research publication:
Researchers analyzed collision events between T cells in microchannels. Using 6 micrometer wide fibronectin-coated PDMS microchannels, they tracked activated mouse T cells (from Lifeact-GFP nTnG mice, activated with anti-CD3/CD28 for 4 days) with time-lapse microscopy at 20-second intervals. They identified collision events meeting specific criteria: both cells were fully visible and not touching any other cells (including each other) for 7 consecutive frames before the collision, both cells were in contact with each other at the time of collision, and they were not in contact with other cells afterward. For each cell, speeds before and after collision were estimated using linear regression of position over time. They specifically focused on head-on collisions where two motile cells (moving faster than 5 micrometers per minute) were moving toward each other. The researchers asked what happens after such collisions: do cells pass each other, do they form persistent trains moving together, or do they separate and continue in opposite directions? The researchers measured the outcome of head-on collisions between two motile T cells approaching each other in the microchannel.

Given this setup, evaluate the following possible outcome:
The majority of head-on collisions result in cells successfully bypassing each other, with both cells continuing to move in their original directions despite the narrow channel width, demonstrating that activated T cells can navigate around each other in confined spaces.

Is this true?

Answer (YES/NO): NO